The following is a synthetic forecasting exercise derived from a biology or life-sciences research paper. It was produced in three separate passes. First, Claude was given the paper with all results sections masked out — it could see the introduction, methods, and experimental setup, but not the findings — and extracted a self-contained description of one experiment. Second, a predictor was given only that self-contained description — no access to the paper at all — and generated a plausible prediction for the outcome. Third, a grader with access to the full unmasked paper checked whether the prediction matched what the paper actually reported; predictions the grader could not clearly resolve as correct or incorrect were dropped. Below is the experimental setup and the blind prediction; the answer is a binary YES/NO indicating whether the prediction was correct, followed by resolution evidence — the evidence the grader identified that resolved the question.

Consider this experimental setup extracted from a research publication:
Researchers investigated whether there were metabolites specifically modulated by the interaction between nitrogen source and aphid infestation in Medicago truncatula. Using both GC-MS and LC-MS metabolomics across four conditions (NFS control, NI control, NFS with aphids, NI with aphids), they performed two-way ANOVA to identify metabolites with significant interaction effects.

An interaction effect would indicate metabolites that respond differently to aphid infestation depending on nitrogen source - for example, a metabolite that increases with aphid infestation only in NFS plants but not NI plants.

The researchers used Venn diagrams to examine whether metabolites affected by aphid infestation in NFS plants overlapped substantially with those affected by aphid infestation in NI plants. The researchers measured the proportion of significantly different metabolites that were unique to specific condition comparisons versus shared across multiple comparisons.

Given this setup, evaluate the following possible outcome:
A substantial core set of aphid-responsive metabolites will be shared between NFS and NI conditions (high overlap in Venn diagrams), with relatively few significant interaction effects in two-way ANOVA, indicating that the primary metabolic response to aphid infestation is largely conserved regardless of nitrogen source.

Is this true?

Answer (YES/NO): YES